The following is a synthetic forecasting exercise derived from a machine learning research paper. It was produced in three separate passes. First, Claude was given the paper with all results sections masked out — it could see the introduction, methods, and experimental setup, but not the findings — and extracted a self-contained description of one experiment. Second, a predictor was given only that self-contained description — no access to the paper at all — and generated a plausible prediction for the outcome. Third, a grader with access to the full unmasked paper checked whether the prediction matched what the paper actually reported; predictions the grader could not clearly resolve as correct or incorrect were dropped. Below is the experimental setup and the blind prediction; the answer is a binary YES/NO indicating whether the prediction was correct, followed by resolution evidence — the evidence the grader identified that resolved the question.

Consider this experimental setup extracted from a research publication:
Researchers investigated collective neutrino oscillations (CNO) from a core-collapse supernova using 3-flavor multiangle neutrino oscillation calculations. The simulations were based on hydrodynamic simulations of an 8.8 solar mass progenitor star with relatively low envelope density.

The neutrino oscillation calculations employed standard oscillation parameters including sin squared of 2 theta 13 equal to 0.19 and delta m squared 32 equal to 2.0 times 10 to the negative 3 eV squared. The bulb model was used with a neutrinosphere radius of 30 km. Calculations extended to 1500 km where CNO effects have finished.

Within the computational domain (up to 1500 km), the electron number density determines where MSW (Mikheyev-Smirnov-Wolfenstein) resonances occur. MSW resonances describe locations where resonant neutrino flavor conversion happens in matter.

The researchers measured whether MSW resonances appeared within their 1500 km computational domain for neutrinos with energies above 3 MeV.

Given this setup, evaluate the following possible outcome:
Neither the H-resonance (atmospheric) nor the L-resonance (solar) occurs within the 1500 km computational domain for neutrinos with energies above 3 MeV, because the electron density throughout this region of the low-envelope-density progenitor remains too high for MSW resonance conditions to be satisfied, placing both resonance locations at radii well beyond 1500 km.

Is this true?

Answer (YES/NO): YES